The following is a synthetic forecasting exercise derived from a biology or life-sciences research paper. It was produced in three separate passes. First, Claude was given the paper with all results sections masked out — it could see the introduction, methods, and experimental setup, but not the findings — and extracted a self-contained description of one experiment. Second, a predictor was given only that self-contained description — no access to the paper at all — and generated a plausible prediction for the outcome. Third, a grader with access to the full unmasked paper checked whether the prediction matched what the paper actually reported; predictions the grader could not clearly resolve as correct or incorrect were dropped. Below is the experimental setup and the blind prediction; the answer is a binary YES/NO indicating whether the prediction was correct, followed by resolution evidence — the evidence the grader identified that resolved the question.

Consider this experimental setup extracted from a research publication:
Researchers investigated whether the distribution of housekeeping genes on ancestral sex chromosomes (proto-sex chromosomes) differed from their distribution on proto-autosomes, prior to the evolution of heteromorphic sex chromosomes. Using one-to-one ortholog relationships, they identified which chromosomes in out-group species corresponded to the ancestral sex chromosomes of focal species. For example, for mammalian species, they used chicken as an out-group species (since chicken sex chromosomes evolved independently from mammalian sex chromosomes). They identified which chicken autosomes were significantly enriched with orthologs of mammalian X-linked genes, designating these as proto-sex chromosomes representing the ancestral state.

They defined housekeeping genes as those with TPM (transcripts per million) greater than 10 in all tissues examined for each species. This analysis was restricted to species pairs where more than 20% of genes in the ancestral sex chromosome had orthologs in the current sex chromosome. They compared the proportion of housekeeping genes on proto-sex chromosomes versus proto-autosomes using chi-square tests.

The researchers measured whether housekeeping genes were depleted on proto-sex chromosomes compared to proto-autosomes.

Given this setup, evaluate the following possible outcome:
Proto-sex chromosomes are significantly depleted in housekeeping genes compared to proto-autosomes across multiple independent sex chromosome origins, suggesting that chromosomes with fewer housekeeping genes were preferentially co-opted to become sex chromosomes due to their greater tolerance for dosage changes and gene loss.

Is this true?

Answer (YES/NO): NO